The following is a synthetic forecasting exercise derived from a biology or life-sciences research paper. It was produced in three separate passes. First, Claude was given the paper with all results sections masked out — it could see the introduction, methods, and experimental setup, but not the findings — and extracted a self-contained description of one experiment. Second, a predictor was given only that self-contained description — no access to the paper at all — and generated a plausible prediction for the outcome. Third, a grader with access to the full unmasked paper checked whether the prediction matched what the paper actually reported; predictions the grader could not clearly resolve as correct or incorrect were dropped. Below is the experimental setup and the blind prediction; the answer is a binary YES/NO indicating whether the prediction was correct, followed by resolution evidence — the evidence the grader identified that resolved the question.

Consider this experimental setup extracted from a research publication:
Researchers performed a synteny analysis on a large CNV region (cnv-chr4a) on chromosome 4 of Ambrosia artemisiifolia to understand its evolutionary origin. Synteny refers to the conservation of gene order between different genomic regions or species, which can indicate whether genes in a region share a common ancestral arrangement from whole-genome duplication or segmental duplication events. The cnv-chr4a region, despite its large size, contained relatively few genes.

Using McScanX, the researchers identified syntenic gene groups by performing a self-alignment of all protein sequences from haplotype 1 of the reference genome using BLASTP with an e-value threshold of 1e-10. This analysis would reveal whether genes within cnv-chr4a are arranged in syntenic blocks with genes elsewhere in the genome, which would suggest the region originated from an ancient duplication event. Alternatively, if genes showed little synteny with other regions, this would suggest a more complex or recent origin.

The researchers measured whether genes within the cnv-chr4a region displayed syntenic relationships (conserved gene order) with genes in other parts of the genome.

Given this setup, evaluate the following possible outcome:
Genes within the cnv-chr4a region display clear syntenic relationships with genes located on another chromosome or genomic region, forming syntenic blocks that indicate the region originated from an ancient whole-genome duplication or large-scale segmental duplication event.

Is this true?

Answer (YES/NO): YES